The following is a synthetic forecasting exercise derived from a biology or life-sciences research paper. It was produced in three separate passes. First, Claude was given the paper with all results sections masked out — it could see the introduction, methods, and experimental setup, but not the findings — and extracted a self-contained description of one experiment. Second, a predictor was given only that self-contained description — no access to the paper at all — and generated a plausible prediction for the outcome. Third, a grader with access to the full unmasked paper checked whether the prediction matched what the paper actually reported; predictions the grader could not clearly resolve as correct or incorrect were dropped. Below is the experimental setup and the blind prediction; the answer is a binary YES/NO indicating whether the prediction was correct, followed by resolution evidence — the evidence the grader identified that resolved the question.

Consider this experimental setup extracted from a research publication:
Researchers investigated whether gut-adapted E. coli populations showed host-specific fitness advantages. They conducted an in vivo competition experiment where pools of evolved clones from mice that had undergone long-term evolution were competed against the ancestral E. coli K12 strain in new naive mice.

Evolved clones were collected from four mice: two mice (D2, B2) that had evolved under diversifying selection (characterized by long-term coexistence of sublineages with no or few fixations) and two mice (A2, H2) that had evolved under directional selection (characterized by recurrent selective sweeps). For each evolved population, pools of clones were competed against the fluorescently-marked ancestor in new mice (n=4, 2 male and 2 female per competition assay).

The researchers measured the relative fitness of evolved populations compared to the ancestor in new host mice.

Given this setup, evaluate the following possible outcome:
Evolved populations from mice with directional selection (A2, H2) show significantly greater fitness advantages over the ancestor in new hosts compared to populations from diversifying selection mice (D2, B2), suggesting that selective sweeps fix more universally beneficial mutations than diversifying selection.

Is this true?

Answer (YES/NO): YES